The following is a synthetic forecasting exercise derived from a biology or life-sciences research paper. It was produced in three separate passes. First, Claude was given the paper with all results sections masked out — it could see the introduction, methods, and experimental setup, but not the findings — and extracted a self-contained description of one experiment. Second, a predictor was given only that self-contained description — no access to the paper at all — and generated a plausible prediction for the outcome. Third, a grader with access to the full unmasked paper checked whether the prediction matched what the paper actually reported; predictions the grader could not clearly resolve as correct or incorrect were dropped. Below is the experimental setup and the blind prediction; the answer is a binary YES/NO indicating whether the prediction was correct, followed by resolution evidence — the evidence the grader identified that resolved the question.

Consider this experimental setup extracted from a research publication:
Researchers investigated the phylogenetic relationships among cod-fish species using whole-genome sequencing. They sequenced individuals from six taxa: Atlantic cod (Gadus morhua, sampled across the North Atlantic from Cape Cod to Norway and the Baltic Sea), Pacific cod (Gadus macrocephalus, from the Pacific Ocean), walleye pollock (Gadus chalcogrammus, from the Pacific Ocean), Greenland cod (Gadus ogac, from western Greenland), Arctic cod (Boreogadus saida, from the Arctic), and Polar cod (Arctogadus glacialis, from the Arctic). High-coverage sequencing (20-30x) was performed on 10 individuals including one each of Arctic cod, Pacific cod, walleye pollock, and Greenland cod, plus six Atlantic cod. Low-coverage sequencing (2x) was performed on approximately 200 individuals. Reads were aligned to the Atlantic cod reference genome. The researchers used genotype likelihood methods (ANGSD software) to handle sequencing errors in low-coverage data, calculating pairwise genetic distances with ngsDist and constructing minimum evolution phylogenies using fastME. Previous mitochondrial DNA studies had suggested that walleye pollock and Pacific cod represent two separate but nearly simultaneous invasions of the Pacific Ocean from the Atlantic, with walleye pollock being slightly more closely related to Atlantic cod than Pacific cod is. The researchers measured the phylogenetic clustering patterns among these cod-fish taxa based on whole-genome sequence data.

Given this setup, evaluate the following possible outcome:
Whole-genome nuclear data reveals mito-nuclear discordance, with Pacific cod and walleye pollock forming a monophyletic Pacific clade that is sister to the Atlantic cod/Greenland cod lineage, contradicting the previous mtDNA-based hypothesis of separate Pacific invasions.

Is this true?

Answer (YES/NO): NO